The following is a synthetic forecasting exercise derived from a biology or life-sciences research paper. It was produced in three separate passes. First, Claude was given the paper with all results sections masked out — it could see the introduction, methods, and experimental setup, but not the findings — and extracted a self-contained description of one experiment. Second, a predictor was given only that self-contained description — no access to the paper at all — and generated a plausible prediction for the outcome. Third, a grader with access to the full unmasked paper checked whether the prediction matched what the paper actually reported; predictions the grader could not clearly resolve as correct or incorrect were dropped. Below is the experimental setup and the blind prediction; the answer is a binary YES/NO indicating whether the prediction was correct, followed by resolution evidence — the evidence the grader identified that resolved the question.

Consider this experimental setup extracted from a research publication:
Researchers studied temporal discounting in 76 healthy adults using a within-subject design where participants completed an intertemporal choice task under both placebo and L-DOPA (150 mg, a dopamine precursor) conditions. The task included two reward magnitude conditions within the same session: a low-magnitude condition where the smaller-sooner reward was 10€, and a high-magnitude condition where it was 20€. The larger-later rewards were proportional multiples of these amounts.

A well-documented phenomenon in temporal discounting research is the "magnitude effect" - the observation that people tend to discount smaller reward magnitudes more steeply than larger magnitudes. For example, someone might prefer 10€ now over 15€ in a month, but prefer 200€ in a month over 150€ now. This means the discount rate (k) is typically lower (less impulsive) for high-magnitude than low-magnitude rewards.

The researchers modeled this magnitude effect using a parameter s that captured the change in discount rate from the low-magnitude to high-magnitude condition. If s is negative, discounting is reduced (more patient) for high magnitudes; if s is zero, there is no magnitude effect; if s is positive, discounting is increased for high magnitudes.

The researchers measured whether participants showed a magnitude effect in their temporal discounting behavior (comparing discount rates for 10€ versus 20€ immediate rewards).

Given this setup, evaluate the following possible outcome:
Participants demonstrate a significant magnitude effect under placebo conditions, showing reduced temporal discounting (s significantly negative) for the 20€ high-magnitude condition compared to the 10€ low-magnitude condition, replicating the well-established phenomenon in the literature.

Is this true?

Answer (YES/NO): YES